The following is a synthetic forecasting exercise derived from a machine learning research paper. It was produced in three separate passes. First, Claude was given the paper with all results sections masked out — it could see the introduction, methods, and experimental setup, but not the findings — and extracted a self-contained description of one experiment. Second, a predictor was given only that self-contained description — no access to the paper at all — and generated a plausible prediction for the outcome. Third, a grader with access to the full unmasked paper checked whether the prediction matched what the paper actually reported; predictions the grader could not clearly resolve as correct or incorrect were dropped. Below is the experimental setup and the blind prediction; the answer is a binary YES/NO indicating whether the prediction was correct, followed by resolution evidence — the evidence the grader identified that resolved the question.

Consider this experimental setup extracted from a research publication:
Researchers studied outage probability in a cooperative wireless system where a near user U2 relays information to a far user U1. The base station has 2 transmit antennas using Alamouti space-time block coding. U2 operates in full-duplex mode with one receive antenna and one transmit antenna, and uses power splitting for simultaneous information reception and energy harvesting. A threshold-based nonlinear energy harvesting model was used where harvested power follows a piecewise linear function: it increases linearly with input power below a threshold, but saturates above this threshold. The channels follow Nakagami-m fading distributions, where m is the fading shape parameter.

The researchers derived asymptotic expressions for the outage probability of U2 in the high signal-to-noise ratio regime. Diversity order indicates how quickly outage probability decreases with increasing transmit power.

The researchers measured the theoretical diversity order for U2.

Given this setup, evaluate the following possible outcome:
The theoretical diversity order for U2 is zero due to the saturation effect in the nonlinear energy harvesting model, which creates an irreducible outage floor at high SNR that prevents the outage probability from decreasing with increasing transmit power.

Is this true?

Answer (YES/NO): NO